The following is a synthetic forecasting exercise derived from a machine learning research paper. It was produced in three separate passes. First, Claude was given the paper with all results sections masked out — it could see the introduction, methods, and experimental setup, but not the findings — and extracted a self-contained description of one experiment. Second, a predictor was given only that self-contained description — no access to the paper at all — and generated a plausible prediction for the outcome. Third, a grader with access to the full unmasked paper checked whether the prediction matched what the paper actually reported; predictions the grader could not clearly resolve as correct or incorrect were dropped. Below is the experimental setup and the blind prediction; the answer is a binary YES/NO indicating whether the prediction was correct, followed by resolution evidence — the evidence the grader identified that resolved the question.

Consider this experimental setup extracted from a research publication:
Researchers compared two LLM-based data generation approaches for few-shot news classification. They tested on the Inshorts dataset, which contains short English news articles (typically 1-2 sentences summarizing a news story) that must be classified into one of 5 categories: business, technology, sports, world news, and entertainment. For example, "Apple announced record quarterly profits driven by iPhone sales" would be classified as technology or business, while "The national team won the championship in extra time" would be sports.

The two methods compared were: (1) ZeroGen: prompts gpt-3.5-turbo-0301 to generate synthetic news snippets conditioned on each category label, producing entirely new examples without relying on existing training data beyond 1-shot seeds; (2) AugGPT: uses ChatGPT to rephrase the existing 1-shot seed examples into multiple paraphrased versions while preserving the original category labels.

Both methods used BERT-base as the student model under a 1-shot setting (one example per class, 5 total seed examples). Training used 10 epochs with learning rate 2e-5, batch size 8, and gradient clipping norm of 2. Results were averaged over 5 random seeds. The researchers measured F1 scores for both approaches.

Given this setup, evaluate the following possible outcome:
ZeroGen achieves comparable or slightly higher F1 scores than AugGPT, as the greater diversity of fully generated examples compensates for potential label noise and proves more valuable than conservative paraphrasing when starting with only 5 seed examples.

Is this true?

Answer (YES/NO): YES